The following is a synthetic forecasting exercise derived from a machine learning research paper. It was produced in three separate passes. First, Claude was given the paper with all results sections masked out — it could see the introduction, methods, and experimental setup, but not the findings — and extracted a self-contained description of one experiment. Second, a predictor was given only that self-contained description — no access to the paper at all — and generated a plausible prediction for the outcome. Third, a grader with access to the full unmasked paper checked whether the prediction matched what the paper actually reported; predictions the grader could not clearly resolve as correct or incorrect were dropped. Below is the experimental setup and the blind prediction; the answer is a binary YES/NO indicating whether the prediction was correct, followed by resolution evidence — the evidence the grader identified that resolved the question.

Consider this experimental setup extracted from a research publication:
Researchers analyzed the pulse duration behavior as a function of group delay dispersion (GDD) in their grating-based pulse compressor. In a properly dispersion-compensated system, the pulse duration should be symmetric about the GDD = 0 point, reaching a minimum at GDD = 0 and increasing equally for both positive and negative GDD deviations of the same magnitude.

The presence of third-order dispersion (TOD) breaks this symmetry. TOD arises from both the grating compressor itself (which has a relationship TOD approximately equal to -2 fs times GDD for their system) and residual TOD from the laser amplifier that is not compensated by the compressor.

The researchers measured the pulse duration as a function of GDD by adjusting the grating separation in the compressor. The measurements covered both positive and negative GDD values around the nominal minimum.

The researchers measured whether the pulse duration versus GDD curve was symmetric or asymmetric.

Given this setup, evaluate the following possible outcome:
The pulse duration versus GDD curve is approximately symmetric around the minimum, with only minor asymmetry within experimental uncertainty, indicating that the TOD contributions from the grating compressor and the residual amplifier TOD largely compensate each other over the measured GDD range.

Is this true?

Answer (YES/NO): NO